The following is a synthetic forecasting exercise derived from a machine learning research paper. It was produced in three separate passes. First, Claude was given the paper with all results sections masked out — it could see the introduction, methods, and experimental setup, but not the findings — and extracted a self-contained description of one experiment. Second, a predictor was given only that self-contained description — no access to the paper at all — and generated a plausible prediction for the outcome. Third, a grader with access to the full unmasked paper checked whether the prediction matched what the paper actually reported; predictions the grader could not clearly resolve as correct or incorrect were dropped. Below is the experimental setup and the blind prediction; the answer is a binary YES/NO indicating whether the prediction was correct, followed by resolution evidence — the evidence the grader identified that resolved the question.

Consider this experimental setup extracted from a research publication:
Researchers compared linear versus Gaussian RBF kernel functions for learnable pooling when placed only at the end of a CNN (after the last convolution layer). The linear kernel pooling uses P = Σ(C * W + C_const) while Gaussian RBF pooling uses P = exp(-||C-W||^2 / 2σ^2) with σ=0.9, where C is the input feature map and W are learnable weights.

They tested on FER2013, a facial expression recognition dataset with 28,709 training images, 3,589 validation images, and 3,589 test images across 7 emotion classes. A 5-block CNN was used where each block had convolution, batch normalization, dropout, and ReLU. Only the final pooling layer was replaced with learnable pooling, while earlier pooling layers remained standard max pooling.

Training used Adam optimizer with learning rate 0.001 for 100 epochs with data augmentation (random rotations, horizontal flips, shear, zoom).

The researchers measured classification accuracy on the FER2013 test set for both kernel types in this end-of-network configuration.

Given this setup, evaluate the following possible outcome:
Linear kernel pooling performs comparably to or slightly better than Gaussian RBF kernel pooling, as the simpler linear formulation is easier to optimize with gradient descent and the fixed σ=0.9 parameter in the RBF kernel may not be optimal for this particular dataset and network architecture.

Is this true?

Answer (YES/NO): NO